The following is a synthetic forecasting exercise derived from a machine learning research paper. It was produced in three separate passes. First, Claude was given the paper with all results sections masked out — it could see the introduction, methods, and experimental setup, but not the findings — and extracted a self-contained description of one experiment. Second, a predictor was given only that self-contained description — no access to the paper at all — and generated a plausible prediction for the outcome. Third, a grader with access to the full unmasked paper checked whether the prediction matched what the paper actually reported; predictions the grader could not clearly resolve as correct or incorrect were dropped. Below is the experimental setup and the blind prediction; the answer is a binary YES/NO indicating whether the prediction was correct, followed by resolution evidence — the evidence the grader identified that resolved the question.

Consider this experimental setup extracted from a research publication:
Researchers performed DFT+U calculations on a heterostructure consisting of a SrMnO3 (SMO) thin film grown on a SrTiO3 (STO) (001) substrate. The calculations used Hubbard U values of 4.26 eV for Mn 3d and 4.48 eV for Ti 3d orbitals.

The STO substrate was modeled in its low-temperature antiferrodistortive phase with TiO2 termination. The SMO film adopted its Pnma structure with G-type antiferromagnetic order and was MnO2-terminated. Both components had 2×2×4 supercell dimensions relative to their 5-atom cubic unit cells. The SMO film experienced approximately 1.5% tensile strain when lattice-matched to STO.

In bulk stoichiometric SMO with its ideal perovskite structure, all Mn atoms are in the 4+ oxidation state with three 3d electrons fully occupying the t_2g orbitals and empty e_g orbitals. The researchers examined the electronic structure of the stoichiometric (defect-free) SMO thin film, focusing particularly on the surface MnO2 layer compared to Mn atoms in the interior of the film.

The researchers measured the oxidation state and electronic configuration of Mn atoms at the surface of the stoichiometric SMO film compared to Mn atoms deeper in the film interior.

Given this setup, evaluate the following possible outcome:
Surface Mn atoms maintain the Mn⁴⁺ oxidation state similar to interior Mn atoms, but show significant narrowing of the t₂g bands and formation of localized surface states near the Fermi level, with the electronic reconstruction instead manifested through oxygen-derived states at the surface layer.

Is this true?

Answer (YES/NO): NO